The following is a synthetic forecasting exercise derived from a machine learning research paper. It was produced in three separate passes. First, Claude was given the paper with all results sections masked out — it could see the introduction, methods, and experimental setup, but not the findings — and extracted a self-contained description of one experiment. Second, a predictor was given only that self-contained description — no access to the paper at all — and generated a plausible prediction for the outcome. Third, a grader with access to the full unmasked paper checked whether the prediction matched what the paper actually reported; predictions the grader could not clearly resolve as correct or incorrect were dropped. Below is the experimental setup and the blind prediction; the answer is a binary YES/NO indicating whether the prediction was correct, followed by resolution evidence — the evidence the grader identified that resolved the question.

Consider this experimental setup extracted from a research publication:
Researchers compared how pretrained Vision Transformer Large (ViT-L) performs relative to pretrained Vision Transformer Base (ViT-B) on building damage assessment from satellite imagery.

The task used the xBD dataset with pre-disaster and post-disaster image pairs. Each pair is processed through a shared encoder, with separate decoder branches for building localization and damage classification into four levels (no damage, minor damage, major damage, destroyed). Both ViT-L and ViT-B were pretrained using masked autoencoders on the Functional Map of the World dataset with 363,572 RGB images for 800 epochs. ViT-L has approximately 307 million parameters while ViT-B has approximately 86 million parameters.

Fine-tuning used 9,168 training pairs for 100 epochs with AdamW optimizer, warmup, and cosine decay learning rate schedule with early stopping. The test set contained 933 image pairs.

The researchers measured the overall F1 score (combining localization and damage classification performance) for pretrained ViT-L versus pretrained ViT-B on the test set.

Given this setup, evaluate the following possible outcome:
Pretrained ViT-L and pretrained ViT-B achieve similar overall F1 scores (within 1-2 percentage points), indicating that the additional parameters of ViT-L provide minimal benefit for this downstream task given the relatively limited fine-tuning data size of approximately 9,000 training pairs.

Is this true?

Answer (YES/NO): NO